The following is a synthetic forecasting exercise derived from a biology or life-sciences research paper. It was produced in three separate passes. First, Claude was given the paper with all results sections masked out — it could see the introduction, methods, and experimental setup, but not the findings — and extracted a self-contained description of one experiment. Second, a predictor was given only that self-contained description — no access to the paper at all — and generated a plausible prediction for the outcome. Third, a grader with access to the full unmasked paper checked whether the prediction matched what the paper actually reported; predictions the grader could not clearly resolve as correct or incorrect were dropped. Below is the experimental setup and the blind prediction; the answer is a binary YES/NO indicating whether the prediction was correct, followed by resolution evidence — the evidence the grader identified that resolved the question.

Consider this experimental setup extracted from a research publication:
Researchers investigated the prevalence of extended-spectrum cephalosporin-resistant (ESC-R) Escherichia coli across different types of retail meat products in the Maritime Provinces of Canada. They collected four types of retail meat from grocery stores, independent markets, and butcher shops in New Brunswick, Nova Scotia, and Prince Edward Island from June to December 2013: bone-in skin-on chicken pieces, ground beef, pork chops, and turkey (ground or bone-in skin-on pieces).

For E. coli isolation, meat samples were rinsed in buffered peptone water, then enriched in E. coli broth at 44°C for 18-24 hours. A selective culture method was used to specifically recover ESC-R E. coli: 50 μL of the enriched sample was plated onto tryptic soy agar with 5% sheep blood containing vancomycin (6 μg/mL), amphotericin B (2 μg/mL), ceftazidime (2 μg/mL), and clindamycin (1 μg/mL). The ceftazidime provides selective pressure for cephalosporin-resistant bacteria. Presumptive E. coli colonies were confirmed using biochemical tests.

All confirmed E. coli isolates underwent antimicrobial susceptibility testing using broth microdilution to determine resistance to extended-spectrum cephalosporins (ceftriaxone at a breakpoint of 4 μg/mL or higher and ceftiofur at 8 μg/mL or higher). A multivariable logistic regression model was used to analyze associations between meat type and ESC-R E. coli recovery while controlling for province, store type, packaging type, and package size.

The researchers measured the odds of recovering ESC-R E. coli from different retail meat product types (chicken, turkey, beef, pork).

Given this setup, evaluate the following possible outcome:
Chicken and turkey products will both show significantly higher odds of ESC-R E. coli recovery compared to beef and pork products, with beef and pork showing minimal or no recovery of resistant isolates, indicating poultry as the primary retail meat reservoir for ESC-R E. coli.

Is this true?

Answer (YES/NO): NO